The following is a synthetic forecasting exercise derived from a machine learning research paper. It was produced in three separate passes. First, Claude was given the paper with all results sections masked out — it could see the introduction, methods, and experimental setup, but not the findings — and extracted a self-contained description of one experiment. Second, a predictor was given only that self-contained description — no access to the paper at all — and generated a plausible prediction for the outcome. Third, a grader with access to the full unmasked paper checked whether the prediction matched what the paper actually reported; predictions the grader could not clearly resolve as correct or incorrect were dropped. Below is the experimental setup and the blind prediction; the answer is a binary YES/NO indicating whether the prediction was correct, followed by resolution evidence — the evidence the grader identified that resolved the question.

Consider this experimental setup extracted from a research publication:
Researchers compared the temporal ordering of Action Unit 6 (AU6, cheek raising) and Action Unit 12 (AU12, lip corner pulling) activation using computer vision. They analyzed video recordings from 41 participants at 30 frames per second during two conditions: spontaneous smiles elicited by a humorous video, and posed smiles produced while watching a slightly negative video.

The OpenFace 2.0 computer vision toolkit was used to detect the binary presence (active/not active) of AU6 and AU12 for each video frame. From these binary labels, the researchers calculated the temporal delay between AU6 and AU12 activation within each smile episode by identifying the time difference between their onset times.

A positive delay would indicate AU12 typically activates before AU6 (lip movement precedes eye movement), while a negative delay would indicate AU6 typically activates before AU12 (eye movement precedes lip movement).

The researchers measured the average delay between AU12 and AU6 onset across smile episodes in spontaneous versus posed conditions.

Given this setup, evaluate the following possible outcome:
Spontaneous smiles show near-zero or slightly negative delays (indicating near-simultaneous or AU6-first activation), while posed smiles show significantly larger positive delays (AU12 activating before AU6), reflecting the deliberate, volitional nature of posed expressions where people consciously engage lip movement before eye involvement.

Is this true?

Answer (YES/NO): NO